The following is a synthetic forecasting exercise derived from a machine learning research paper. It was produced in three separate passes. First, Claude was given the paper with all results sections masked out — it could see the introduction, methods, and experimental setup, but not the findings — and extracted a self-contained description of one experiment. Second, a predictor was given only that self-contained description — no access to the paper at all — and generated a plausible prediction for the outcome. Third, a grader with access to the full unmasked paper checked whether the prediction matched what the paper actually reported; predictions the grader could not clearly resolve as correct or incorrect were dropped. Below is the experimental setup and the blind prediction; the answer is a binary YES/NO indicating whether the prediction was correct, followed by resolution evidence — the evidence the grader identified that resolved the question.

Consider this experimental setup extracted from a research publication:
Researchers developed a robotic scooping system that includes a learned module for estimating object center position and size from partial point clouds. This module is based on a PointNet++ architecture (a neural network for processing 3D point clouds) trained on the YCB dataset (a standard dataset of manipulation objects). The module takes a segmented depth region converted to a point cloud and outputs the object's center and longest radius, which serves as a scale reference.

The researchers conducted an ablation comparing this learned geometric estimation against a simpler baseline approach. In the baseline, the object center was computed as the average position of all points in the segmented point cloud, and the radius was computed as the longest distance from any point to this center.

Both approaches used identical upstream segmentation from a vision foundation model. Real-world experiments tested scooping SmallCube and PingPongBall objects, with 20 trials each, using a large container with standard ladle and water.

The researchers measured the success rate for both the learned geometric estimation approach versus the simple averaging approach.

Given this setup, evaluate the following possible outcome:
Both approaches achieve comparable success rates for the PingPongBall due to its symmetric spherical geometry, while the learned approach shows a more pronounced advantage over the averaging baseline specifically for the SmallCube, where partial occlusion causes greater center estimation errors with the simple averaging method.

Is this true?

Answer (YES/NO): NO